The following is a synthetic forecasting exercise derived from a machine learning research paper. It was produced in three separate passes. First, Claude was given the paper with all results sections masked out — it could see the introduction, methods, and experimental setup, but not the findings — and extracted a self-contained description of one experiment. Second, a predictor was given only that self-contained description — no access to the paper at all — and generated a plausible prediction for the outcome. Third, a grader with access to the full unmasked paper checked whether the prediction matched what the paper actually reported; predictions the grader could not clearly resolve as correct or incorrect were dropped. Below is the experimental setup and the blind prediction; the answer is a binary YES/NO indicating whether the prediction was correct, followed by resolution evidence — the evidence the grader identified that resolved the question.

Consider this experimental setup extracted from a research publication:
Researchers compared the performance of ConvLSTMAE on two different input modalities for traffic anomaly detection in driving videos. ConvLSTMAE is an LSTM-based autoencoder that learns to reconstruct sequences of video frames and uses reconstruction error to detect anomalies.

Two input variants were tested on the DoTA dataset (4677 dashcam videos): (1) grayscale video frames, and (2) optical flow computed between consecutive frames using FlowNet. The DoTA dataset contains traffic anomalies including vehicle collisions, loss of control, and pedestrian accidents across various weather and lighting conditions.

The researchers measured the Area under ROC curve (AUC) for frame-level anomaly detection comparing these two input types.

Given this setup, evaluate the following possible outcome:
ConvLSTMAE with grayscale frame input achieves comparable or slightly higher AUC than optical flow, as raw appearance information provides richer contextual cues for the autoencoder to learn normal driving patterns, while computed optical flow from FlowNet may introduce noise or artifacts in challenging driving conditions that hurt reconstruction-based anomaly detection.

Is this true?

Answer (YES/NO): NO